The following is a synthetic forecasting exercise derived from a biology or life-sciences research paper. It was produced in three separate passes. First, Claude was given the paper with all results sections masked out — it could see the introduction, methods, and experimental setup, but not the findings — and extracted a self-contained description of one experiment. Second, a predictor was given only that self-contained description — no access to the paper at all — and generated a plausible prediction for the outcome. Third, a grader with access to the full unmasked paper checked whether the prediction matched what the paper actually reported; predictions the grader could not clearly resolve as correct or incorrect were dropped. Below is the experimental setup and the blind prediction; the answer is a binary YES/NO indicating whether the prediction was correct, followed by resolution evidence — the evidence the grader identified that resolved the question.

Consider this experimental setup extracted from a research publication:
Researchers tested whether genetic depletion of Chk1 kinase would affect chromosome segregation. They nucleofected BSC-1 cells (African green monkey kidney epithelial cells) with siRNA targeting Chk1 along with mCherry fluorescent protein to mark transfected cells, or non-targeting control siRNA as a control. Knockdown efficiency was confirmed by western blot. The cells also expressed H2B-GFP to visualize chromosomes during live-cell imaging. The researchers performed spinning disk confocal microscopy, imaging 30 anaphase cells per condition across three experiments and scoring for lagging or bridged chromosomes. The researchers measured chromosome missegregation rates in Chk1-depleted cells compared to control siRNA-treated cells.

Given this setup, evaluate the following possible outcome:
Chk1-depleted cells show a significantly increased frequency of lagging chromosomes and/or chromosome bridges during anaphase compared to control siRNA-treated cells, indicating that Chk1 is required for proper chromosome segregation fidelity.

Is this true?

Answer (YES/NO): YES